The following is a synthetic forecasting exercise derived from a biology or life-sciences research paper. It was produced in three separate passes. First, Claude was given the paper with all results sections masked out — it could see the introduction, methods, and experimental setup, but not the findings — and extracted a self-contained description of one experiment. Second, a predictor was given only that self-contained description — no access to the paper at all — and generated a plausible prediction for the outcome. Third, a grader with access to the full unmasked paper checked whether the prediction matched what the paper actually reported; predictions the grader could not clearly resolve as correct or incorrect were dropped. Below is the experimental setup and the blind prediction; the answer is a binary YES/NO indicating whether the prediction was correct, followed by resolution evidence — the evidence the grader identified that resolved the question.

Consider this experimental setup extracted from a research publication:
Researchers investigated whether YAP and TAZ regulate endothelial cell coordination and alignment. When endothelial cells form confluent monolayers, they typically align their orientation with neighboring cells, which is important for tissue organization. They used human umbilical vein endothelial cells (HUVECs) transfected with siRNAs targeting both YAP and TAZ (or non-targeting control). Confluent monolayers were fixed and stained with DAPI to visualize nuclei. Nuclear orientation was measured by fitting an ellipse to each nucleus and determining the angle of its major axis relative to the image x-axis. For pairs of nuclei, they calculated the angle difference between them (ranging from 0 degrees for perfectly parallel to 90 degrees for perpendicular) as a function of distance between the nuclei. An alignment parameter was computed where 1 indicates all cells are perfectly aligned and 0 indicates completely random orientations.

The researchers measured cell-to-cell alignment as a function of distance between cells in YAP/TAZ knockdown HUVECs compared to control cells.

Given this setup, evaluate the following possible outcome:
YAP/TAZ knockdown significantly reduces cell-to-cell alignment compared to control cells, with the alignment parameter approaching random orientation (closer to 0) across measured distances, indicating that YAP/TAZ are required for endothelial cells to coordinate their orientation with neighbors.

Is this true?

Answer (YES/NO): NO